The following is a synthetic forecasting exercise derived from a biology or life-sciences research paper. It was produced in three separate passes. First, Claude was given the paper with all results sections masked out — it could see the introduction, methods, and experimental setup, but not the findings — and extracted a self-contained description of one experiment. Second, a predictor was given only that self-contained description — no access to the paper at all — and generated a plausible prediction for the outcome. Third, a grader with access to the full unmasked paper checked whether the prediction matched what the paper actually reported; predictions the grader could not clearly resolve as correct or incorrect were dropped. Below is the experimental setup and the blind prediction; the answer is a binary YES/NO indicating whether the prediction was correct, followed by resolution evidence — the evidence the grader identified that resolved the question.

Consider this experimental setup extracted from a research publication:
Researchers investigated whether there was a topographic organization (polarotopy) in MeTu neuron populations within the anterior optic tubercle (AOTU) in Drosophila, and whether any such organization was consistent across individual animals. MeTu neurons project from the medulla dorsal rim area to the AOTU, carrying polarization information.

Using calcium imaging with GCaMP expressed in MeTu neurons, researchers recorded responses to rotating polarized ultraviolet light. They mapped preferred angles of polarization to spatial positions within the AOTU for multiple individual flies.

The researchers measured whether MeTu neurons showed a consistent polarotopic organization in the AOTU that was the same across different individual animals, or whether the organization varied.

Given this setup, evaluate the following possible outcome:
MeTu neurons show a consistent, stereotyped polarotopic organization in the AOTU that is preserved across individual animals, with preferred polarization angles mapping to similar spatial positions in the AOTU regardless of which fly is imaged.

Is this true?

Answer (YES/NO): NO